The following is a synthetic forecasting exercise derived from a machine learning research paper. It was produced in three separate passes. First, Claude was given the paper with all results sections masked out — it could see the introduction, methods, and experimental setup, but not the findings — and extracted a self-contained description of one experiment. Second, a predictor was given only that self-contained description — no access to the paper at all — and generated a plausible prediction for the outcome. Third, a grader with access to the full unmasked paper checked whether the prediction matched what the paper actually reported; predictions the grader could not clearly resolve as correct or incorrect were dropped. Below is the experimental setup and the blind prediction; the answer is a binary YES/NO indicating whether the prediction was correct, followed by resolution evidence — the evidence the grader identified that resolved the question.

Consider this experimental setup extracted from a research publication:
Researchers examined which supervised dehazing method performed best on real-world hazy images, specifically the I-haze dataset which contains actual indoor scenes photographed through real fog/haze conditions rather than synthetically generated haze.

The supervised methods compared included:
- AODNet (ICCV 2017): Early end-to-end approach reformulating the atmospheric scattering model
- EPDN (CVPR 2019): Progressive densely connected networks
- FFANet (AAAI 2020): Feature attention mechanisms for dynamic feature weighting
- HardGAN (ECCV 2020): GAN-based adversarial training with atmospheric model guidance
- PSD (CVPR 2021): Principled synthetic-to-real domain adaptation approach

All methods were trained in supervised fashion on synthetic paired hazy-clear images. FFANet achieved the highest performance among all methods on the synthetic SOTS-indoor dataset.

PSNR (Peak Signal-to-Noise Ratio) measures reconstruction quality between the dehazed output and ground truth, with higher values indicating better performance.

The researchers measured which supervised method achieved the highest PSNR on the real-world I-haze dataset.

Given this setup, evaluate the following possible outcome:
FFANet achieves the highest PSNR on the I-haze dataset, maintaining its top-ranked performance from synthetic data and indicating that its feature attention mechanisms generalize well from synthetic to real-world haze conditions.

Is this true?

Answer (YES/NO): NO